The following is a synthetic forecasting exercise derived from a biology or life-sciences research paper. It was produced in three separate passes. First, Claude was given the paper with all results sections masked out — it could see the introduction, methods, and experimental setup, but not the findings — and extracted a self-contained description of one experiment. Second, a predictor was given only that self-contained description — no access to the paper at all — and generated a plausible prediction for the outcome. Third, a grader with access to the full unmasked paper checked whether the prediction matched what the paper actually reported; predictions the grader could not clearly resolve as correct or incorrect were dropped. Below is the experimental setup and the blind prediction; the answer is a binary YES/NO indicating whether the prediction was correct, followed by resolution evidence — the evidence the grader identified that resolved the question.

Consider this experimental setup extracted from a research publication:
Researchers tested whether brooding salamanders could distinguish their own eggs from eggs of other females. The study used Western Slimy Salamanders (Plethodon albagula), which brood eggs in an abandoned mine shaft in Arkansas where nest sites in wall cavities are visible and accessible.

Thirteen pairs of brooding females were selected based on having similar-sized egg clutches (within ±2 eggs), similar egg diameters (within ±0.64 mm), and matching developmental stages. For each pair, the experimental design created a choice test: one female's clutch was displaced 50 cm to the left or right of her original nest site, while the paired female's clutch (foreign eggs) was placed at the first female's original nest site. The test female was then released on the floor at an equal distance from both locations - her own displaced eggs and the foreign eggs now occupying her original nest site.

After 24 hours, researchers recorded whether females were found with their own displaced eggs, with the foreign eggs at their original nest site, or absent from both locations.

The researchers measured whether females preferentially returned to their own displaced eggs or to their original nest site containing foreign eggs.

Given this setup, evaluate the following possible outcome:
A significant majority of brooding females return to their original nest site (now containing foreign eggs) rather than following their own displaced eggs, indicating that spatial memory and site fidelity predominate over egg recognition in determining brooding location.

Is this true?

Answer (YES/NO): YES